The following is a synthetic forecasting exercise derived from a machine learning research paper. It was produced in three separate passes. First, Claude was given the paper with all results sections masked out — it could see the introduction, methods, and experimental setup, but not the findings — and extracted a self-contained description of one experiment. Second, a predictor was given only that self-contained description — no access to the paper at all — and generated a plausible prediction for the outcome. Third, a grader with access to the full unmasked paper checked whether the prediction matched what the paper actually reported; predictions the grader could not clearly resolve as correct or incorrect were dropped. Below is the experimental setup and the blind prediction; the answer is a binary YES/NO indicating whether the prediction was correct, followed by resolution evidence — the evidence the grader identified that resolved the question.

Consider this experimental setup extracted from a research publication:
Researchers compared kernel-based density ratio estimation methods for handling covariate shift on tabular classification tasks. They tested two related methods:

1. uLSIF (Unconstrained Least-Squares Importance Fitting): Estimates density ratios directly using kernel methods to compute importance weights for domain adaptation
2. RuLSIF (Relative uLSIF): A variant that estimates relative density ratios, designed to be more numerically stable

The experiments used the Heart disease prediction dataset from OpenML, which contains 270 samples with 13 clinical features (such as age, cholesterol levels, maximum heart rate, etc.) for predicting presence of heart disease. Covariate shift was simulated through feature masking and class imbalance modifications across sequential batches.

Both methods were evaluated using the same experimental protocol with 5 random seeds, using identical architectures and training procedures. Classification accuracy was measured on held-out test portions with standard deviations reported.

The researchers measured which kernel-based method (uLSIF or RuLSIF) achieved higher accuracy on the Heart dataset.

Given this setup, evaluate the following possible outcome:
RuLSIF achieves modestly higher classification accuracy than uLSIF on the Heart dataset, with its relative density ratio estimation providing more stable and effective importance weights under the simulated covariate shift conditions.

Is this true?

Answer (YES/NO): NO